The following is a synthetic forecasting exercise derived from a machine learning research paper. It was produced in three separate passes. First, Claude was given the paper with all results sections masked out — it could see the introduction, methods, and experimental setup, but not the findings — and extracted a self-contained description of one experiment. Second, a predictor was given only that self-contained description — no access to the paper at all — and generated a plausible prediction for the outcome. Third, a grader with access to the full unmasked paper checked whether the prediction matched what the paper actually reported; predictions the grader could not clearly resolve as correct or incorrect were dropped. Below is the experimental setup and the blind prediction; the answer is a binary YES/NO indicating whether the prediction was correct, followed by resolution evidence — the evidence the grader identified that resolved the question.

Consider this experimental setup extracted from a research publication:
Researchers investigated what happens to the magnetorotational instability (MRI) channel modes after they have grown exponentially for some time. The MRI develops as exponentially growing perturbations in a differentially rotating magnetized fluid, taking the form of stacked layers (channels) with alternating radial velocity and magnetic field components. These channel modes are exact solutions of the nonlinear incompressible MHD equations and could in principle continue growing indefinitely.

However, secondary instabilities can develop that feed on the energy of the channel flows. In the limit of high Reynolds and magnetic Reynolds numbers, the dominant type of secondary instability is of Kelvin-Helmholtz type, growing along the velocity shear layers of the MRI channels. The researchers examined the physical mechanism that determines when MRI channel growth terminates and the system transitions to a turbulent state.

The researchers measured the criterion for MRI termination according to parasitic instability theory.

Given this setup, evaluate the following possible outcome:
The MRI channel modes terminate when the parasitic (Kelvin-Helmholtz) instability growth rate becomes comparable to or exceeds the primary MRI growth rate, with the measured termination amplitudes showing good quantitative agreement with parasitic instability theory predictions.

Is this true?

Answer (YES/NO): NO